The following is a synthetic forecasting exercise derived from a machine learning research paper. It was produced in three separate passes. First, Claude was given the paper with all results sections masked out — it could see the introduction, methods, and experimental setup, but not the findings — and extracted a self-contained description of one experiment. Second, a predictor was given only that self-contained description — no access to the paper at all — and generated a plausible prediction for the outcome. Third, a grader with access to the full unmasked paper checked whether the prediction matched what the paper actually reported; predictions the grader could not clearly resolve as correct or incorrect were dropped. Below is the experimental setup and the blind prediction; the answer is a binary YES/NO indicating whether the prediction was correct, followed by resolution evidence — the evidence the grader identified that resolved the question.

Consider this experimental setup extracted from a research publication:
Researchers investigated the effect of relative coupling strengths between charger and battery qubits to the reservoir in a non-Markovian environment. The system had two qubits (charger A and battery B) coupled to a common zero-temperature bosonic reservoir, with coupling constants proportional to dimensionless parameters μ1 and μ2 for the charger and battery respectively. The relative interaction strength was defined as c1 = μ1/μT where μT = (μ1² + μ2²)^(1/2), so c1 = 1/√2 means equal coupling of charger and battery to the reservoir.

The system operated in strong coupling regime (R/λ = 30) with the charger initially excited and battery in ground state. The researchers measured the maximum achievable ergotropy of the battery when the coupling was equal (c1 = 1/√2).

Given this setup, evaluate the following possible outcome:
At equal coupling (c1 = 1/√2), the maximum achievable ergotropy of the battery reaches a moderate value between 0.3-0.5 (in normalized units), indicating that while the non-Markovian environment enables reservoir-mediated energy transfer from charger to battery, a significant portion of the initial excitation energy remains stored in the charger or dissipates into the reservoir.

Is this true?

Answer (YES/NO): NO